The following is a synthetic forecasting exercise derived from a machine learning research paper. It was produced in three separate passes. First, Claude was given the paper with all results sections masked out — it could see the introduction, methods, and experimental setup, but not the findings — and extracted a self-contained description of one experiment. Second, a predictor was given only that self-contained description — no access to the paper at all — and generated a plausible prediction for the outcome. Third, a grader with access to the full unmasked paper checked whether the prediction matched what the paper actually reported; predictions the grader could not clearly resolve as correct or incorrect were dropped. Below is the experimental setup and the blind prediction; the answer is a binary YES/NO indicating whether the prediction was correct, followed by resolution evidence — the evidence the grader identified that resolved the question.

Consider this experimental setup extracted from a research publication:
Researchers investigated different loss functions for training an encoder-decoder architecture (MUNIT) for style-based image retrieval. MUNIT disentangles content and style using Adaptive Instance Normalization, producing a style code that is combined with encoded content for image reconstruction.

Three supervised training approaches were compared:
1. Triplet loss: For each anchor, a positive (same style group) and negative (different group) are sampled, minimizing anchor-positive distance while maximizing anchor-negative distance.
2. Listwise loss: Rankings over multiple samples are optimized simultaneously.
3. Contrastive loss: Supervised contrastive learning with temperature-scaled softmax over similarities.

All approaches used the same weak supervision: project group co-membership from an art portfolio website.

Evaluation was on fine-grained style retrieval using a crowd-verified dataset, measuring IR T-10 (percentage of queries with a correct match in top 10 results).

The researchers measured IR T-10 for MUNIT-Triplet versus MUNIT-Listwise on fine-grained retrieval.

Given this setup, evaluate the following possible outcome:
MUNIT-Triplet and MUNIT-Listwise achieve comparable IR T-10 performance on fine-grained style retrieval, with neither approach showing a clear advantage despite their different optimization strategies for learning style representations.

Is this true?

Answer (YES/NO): NO